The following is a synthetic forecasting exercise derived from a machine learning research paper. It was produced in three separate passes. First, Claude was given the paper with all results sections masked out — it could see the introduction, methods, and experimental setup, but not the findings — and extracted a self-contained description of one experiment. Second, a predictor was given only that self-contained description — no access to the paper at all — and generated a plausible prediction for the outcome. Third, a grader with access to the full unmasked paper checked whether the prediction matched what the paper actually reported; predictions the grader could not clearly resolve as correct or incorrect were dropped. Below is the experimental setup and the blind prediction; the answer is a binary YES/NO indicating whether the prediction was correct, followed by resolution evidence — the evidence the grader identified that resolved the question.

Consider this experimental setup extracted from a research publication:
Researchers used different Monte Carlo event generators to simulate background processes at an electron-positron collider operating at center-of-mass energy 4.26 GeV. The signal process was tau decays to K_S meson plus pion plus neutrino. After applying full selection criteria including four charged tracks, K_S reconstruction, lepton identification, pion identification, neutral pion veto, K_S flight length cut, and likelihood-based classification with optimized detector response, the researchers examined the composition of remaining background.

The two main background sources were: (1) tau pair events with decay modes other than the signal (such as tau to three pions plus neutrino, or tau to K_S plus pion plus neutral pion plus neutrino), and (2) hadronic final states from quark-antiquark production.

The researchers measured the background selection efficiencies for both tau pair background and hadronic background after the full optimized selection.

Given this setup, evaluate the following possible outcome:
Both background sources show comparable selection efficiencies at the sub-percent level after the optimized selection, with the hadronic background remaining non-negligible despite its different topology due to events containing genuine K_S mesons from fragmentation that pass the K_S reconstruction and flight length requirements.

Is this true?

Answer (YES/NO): YES